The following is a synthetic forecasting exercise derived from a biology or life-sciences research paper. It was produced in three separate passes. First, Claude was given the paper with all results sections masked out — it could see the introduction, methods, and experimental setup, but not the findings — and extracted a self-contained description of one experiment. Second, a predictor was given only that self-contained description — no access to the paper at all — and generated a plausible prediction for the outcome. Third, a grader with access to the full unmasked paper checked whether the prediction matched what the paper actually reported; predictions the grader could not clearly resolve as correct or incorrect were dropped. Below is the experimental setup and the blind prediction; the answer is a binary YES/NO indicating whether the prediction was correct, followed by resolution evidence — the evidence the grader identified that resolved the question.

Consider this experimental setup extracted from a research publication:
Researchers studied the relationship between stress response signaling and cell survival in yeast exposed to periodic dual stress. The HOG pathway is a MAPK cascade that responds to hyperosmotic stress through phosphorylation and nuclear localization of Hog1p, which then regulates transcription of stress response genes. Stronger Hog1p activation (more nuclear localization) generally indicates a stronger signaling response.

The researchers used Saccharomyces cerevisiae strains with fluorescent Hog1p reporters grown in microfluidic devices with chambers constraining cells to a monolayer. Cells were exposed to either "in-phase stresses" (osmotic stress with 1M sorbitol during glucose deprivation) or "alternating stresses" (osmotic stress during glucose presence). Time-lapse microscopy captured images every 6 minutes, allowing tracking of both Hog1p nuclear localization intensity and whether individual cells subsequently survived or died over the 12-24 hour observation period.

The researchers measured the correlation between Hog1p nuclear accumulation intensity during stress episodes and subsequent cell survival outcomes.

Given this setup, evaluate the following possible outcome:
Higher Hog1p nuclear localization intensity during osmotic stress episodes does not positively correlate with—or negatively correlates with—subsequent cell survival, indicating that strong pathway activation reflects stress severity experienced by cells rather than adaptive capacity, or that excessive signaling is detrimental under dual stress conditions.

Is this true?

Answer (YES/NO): YES